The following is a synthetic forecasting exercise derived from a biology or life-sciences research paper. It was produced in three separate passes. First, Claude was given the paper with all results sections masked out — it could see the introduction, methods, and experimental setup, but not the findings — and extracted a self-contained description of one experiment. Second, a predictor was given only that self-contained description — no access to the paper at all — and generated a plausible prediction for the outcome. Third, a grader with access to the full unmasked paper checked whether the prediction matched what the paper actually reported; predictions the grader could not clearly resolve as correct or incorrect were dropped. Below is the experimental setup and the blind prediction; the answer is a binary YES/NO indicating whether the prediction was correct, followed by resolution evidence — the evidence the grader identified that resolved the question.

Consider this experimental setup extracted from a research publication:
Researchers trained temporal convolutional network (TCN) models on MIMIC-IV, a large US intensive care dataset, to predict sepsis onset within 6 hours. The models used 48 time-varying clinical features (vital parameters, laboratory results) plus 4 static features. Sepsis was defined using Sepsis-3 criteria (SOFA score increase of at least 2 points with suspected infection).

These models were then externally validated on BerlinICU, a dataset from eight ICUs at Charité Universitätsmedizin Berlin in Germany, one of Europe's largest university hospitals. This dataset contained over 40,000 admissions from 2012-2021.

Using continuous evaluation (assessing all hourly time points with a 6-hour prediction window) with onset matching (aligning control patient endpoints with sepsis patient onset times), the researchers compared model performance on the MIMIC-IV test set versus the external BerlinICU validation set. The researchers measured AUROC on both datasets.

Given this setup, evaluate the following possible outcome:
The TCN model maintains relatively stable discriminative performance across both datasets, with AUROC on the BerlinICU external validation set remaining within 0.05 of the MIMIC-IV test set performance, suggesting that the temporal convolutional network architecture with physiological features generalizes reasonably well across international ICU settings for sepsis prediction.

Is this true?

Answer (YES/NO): NO